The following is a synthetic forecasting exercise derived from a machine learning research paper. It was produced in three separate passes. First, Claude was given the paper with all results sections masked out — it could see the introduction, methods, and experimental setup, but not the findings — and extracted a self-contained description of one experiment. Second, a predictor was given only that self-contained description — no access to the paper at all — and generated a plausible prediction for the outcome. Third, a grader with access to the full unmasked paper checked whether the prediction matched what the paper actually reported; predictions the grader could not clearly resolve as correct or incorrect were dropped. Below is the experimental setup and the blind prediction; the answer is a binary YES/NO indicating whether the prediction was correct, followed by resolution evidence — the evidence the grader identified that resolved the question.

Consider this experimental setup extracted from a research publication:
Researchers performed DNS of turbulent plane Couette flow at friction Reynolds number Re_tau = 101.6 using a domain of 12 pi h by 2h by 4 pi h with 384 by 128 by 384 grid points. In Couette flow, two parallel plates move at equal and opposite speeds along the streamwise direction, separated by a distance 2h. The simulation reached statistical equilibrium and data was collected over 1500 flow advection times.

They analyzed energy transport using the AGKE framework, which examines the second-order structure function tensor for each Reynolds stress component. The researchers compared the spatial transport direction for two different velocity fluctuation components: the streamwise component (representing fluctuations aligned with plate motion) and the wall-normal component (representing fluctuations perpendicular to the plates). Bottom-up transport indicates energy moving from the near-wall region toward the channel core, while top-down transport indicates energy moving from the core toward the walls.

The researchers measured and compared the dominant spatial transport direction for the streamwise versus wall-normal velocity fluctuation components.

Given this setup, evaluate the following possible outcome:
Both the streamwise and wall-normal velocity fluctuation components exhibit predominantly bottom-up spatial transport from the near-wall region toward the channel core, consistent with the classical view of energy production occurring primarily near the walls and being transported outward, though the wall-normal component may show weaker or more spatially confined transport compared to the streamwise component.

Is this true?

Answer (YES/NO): NO